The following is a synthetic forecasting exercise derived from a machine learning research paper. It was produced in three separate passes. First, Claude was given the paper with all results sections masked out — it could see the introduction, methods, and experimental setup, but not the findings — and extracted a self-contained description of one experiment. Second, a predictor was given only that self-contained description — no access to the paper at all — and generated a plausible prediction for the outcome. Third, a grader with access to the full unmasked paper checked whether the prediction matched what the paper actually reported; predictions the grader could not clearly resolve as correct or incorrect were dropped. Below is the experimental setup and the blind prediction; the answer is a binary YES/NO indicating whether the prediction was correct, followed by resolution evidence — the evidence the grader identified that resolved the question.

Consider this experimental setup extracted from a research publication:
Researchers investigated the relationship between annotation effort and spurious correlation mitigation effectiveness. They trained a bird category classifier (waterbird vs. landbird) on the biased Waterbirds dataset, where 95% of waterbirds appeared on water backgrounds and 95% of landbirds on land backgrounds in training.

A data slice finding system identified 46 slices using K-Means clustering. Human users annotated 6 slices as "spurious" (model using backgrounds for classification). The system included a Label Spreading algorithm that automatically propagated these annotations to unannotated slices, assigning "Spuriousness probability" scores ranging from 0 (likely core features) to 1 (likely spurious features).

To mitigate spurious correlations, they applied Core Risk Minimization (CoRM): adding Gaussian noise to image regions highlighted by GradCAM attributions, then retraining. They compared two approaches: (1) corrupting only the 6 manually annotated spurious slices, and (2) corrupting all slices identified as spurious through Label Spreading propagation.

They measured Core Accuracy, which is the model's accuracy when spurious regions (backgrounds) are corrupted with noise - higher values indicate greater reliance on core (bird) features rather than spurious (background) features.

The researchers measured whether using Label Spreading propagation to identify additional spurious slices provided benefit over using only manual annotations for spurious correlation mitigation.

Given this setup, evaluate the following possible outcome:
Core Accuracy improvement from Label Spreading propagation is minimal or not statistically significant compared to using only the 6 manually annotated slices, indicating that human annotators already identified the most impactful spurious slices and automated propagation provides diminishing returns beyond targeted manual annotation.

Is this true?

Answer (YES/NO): NO